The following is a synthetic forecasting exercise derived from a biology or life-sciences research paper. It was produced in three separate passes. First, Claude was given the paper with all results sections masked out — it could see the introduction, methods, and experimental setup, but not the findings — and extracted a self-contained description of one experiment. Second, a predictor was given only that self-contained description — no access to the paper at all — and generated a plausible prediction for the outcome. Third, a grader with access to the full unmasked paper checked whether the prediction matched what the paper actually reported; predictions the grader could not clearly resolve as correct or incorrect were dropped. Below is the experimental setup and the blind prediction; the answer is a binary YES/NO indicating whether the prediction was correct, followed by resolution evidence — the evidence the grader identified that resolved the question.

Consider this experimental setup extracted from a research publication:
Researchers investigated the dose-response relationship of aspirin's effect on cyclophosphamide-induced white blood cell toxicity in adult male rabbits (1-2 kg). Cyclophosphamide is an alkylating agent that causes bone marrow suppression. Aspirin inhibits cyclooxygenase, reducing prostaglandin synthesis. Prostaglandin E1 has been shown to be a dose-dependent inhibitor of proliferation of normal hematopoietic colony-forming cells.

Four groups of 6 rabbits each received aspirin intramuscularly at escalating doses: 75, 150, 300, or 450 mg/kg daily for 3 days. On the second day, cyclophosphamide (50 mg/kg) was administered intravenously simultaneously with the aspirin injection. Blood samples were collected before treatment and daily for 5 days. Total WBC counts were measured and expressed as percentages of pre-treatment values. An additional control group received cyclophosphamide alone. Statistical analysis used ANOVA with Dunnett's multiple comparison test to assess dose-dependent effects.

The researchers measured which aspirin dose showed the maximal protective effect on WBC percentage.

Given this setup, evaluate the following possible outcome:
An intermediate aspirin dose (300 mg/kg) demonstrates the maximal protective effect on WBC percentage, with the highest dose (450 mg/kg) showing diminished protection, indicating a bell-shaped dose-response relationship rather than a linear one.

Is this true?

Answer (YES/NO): YES